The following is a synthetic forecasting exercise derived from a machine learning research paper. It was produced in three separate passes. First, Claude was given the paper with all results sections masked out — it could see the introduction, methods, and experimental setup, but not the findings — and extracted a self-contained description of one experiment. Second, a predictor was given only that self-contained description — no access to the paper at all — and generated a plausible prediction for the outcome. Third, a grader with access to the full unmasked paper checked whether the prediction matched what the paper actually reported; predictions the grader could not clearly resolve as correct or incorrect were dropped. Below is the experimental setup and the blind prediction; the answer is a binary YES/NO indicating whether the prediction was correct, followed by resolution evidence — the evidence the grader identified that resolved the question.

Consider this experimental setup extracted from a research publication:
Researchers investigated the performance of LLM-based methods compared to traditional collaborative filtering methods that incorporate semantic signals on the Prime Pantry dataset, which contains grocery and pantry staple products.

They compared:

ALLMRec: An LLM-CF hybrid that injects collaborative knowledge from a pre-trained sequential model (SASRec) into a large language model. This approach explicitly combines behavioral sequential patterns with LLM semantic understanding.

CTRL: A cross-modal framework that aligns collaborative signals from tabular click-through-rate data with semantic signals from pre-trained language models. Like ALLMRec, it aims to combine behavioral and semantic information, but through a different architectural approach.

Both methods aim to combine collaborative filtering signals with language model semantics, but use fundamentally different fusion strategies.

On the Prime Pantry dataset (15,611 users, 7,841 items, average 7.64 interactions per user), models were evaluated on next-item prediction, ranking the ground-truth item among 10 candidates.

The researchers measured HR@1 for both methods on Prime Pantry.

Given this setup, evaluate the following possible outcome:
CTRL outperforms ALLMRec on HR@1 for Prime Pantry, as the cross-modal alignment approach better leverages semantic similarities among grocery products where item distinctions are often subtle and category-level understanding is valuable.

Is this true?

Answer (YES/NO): NO